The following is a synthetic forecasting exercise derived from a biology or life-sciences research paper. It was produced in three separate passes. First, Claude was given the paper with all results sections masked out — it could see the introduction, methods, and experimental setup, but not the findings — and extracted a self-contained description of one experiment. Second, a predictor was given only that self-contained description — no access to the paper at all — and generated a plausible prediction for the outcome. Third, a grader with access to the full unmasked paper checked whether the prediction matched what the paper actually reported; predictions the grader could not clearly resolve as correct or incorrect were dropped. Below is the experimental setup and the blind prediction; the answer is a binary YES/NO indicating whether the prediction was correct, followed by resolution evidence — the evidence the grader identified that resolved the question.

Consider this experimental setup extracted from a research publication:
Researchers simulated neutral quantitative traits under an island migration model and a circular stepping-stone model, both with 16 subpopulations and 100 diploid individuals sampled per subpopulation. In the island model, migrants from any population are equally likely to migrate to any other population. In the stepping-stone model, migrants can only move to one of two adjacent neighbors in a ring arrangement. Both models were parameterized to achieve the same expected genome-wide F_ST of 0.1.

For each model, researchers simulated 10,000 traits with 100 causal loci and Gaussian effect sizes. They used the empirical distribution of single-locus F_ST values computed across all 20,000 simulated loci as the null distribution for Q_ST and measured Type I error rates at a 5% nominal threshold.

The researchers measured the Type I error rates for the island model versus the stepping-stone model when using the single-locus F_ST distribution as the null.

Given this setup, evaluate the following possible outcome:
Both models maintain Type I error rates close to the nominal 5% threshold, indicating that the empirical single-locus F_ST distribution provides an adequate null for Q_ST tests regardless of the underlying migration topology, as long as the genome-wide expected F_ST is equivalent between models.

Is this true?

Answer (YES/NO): NO